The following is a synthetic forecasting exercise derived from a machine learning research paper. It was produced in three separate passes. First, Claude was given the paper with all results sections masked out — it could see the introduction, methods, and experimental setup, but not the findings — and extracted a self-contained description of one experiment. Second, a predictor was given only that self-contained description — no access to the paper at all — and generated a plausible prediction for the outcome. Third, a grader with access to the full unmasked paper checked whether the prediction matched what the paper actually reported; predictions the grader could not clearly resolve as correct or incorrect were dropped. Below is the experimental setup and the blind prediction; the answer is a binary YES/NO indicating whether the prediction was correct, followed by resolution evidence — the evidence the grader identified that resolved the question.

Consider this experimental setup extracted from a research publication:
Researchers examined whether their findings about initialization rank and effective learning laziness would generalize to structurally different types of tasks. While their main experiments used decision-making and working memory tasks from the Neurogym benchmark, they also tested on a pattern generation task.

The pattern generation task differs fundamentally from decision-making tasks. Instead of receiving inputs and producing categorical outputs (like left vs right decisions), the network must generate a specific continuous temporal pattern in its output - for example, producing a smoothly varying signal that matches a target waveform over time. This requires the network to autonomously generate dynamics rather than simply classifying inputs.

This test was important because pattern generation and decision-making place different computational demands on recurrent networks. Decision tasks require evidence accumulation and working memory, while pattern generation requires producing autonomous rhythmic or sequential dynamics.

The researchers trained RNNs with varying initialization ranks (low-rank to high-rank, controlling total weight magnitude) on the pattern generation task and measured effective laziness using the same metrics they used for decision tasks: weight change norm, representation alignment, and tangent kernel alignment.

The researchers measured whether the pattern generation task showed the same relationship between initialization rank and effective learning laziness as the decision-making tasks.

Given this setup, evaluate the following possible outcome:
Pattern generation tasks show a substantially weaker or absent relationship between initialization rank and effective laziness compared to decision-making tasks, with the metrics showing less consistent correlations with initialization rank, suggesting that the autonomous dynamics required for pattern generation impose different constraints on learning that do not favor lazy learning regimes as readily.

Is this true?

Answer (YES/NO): NO